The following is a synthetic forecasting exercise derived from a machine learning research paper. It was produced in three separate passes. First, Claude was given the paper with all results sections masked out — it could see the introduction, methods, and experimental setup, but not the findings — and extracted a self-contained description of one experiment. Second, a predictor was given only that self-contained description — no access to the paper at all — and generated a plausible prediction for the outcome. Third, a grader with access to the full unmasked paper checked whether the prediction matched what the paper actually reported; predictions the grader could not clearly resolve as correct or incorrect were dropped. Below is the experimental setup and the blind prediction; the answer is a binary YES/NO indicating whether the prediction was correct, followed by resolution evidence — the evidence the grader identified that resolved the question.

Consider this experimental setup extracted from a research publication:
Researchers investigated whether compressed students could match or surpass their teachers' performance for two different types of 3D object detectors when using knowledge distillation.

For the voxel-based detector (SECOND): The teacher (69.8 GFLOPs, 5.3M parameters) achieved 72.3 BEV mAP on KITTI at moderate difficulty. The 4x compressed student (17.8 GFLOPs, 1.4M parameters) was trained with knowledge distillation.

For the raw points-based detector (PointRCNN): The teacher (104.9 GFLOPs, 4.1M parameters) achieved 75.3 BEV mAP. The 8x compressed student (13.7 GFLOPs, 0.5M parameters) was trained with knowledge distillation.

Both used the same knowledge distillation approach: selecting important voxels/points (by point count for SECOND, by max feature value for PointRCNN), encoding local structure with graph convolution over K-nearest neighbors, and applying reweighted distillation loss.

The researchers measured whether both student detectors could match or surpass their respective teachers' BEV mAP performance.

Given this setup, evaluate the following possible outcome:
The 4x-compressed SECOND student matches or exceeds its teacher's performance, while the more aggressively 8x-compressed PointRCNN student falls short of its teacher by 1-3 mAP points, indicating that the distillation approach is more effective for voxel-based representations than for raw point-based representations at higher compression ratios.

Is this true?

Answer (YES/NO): NO